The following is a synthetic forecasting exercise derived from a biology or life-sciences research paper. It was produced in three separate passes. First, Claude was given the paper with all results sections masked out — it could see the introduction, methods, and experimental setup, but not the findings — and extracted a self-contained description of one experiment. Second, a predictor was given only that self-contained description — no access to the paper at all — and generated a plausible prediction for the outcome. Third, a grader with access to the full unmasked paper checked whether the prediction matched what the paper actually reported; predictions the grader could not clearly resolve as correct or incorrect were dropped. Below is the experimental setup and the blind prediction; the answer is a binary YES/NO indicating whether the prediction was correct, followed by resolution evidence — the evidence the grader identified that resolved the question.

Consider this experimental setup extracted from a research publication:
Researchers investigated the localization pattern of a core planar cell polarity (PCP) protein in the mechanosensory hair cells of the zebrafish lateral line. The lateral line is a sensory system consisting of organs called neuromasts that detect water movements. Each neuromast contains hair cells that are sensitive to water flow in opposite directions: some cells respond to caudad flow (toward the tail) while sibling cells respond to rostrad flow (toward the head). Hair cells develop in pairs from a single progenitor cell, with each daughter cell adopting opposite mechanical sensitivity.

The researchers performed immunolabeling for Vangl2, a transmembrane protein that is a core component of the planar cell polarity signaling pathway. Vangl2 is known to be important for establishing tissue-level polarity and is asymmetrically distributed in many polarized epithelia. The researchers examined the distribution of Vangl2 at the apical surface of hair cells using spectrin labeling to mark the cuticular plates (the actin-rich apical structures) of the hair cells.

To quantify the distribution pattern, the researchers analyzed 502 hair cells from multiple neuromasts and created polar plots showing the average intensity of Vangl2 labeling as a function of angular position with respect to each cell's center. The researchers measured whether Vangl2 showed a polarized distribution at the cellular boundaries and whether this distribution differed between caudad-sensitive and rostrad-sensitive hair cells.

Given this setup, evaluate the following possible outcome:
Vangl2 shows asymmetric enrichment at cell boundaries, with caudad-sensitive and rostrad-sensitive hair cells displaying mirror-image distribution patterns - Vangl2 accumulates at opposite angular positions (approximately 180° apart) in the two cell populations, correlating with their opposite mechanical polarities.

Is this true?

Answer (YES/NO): NO